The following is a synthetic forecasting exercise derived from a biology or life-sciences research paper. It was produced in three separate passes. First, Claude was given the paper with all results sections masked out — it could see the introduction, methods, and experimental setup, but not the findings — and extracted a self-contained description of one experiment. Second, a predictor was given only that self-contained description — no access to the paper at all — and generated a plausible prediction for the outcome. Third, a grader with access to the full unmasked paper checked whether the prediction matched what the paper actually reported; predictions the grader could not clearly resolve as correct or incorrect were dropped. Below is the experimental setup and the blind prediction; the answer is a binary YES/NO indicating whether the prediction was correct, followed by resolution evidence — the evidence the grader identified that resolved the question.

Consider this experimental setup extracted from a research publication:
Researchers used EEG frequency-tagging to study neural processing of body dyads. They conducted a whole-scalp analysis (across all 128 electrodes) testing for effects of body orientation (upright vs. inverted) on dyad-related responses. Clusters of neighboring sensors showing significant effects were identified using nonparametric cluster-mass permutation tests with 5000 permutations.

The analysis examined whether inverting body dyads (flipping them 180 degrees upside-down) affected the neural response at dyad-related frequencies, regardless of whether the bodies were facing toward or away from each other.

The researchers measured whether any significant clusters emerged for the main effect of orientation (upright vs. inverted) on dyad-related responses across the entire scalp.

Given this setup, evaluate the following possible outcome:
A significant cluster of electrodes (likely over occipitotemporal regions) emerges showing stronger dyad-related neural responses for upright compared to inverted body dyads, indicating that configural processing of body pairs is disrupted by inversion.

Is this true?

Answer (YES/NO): NO